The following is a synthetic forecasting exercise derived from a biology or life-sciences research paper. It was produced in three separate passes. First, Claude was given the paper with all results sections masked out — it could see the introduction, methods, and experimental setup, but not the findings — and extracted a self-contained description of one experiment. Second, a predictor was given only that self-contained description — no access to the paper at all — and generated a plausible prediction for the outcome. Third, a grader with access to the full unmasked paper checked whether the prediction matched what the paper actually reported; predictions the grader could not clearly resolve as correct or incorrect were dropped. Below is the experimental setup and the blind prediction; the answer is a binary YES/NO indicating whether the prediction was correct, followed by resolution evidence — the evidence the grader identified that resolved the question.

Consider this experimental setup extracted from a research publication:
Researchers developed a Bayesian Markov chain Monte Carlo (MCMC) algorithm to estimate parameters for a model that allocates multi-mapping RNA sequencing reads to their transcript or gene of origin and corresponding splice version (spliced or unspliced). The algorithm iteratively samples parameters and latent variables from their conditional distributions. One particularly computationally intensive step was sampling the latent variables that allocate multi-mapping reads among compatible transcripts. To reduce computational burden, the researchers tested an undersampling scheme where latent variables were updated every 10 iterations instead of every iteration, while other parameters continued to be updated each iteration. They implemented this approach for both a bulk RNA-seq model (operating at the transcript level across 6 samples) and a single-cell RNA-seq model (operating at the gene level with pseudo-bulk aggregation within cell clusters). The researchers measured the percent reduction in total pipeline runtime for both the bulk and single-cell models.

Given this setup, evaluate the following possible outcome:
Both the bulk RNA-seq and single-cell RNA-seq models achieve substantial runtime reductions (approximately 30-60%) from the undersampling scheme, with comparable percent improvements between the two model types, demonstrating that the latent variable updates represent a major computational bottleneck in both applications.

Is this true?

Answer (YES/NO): NO